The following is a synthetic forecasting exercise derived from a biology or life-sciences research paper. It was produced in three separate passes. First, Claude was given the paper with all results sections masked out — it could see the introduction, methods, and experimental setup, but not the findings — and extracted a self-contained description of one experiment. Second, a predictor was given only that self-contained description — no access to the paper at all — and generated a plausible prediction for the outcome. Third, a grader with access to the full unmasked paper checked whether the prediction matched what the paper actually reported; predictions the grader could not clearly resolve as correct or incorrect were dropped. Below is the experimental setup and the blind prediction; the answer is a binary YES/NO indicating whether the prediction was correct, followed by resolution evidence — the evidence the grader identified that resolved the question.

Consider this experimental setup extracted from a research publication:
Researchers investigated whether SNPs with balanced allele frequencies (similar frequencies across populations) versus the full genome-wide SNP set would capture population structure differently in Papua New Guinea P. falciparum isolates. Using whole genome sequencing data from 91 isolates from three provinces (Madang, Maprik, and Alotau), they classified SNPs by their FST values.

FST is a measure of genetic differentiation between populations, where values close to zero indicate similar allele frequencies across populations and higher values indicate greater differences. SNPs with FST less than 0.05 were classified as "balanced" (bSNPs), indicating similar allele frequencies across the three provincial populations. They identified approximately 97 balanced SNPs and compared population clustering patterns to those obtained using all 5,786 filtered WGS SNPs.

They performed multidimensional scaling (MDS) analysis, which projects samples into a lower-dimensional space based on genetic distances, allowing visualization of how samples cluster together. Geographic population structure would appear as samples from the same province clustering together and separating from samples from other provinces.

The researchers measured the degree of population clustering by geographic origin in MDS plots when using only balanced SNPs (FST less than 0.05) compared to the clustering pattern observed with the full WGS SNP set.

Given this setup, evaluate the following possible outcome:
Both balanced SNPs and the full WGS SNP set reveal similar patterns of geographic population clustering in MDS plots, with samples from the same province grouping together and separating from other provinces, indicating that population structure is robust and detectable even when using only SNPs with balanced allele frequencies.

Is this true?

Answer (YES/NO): NO